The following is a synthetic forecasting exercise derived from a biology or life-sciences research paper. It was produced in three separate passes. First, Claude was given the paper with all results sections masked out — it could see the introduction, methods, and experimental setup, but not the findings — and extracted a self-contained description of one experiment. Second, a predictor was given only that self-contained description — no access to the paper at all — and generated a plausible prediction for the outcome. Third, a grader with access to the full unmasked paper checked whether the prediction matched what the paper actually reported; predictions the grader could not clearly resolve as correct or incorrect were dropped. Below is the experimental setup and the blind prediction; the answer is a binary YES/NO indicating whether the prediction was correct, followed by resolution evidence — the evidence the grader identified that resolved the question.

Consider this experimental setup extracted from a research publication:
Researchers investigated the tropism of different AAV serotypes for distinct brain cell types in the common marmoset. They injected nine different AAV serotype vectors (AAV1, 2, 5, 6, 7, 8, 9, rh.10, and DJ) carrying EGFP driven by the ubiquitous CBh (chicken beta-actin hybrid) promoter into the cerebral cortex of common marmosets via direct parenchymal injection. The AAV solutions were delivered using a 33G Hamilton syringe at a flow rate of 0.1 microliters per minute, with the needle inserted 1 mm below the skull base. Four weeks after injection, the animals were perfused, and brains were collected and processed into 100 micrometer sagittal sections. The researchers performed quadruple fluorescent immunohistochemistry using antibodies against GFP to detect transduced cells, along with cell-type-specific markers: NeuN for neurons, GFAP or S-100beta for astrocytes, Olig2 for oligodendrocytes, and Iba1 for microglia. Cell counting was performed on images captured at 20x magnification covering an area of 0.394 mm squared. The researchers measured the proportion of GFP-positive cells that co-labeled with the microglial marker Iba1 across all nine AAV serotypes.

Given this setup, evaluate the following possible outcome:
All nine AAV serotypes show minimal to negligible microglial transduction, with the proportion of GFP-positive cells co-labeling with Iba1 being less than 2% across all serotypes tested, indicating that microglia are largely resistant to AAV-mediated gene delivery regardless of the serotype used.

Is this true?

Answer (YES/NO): YES